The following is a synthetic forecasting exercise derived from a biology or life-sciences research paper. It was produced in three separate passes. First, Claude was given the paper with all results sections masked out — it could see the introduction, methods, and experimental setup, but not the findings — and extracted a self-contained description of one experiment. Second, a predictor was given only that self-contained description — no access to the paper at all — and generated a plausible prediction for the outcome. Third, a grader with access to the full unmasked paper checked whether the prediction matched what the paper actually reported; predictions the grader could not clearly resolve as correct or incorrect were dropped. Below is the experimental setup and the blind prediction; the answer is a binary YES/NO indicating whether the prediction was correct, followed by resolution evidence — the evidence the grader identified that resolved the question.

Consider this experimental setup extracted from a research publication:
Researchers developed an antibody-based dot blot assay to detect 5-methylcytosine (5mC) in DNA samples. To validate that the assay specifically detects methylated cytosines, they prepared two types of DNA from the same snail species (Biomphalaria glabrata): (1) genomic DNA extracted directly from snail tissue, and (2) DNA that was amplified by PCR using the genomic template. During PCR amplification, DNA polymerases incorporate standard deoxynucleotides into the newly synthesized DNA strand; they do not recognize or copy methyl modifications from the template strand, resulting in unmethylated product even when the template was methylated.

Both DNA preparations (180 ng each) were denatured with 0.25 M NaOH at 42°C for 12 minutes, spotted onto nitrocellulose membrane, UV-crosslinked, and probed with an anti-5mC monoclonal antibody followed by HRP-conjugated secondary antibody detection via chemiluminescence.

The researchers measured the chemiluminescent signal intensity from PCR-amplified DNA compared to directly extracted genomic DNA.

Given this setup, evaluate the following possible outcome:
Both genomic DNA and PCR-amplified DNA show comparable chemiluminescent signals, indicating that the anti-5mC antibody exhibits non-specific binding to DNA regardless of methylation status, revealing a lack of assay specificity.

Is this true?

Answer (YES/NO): NO